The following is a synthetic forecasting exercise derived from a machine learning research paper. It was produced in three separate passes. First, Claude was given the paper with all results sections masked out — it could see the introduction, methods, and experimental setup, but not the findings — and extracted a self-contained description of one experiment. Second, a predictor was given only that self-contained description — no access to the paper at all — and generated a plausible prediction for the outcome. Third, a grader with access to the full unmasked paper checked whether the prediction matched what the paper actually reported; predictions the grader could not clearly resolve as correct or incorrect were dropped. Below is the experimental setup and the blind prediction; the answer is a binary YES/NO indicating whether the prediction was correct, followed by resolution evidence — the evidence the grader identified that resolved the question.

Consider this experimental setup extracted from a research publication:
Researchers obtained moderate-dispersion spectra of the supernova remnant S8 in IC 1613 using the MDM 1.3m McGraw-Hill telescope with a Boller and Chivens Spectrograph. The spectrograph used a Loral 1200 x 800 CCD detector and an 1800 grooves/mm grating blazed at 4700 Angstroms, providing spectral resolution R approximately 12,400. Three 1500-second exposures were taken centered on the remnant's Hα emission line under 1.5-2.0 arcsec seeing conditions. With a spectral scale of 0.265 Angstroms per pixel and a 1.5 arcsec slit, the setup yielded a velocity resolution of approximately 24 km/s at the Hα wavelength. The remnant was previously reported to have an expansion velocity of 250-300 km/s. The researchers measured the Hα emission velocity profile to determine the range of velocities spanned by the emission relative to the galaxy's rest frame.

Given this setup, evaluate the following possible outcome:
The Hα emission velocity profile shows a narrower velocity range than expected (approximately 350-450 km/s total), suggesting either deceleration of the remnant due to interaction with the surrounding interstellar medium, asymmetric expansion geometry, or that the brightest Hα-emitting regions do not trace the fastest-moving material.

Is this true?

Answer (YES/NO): YES